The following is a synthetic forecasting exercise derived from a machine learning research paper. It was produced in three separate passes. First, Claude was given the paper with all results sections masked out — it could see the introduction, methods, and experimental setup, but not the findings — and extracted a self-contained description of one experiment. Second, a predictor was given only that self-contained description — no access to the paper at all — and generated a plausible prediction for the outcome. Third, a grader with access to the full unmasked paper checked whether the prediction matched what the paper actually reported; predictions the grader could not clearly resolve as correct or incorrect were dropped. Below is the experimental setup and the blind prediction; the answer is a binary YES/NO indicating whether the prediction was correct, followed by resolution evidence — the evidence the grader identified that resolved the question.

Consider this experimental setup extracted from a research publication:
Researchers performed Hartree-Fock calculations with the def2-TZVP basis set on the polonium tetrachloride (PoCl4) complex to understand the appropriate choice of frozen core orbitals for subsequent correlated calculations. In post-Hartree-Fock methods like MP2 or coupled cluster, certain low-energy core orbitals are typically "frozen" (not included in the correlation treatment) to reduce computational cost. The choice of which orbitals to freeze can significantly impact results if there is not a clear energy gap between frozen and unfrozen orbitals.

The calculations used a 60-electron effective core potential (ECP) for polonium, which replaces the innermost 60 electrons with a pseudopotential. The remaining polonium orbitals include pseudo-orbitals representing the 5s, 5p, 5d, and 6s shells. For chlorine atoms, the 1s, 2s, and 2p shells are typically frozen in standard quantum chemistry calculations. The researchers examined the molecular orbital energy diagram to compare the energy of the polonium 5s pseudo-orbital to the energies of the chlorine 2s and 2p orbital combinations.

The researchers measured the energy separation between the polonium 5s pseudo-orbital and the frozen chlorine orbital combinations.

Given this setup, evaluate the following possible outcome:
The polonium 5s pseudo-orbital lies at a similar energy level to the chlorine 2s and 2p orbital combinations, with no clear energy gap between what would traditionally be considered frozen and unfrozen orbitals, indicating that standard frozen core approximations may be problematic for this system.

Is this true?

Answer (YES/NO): YES